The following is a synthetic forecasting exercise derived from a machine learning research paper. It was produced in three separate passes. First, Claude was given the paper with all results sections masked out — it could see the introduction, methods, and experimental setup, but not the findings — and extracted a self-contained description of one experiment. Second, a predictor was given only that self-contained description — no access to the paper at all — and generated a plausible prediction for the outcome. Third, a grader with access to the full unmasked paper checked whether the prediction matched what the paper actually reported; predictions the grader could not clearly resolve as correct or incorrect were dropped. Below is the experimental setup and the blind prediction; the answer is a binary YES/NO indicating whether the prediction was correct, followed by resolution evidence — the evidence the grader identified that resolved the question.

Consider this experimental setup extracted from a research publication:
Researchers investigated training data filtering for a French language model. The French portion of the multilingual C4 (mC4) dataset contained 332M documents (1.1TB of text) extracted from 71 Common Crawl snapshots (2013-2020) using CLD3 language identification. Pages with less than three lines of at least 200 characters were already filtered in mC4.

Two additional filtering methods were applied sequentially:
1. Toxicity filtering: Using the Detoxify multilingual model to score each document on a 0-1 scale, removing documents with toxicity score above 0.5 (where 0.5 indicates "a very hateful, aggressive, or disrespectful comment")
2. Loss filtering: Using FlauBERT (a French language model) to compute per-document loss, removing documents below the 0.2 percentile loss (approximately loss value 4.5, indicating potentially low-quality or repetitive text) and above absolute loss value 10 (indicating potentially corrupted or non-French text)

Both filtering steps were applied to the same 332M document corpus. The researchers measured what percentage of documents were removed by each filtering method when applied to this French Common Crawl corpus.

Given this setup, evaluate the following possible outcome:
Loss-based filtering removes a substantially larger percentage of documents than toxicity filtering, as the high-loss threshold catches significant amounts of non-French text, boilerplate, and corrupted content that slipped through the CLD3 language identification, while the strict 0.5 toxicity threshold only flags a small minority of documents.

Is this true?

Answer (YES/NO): YES